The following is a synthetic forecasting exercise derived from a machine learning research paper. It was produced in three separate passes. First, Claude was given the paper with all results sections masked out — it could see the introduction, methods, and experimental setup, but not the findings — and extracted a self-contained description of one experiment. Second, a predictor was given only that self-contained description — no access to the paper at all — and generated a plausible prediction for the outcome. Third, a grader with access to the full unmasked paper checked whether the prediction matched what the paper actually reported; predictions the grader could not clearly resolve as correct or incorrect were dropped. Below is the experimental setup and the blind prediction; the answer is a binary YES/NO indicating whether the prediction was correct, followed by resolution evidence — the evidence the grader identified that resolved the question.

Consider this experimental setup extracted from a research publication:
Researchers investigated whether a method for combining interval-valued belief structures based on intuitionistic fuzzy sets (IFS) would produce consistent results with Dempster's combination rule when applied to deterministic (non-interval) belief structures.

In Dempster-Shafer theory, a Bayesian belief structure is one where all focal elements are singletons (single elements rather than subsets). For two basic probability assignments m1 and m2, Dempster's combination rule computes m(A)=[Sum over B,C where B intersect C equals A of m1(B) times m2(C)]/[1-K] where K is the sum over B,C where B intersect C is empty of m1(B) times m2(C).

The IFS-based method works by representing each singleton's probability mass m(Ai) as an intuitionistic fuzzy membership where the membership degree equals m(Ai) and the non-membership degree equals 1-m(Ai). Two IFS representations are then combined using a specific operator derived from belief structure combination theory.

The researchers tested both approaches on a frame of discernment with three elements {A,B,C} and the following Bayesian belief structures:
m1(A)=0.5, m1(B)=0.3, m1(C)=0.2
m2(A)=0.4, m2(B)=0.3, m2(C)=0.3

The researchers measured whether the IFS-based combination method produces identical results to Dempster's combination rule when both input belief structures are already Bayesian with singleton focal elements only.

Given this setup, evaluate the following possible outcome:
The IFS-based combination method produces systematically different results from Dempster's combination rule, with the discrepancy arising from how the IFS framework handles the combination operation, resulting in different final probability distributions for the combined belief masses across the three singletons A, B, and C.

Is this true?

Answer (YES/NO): YES